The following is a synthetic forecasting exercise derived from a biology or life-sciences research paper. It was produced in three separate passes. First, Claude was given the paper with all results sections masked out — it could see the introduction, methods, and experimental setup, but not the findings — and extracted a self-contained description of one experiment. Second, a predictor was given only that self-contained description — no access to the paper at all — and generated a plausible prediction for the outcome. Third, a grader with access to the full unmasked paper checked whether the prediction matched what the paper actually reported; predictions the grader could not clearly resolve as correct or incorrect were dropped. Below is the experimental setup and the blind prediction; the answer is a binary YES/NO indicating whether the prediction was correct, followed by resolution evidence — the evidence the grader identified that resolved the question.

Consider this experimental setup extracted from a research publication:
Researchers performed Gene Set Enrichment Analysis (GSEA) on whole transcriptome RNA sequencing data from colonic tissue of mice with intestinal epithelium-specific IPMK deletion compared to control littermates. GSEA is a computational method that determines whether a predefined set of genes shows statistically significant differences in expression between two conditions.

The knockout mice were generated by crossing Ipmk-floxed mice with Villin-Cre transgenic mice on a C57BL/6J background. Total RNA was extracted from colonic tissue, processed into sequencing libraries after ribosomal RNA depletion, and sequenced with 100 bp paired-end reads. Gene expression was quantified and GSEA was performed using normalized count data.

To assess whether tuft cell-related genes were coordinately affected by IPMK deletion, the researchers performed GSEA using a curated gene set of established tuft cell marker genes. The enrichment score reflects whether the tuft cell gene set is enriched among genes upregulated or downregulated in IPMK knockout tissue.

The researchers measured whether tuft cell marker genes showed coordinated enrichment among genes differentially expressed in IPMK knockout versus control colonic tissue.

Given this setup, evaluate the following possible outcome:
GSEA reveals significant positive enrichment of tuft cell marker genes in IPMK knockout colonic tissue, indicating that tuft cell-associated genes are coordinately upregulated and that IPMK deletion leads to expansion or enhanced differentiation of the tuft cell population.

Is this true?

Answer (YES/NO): NO